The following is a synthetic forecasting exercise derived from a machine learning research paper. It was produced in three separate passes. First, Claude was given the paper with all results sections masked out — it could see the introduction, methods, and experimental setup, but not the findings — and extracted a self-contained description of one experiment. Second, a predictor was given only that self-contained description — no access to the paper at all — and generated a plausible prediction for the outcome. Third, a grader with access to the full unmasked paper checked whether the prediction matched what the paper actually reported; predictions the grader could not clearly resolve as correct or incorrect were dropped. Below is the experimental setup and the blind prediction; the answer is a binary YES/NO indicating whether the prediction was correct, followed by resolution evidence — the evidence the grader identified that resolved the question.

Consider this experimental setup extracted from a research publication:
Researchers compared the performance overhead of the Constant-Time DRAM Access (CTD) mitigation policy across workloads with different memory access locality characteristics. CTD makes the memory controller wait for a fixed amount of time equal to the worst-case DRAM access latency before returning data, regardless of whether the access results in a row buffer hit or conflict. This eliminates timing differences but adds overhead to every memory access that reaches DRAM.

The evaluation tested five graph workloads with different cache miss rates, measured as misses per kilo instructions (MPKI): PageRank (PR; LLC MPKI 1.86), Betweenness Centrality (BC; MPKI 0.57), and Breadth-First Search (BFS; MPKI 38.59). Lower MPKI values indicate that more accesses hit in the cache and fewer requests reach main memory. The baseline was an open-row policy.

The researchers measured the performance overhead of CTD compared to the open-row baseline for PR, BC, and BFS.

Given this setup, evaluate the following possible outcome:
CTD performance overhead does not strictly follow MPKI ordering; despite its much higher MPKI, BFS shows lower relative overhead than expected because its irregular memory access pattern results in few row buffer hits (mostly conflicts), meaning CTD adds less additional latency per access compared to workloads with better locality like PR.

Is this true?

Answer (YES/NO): YES